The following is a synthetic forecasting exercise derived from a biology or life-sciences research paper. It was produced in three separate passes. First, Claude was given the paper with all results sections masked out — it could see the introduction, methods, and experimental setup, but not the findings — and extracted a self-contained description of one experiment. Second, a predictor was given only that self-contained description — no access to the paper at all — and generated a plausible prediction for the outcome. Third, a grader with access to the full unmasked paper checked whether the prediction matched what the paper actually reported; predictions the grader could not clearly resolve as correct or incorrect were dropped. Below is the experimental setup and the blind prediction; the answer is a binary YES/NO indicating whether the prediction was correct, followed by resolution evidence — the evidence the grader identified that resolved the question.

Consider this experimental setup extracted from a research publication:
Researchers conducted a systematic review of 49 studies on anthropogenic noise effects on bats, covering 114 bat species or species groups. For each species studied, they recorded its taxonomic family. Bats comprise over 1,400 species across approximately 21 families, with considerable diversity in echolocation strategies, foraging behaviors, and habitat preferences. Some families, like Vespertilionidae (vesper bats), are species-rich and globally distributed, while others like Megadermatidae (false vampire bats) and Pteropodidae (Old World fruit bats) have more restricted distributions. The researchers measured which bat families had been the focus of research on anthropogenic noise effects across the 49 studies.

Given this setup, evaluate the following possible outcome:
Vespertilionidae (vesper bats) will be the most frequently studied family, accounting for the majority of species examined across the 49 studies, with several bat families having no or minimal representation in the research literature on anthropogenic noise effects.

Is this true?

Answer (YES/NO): YES